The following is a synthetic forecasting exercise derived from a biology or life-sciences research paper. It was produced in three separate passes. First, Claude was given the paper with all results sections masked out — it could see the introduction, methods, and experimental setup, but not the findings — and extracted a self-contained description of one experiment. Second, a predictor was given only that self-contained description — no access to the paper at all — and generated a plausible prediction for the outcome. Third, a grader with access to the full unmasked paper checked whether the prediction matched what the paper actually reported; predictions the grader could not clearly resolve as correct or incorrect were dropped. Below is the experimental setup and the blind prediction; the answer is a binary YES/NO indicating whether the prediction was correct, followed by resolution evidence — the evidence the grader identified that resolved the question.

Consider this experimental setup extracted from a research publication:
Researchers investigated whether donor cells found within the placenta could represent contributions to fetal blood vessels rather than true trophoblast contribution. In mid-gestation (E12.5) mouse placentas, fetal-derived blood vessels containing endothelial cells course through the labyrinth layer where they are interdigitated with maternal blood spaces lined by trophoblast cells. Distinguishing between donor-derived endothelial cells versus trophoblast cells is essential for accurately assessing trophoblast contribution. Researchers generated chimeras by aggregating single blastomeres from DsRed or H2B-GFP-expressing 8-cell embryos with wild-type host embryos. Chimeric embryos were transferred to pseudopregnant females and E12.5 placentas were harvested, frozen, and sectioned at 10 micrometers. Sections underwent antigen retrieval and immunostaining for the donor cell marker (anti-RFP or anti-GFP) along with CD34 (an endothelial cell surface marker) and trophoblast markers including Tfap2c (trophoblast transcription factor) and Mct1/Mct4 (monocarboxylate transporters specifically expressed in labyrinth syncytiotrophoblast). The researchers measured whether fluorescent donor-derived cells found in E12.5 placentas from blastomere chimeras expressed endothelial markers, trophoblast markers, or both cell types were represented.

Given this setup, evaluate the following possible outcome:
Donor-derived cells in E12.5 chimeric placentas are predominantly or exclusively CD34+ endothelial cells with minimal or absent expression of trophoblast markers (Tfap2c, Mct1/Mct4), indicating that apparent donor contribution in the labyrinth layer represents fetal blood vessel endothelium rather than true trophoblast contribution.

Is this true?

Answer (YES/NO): NO